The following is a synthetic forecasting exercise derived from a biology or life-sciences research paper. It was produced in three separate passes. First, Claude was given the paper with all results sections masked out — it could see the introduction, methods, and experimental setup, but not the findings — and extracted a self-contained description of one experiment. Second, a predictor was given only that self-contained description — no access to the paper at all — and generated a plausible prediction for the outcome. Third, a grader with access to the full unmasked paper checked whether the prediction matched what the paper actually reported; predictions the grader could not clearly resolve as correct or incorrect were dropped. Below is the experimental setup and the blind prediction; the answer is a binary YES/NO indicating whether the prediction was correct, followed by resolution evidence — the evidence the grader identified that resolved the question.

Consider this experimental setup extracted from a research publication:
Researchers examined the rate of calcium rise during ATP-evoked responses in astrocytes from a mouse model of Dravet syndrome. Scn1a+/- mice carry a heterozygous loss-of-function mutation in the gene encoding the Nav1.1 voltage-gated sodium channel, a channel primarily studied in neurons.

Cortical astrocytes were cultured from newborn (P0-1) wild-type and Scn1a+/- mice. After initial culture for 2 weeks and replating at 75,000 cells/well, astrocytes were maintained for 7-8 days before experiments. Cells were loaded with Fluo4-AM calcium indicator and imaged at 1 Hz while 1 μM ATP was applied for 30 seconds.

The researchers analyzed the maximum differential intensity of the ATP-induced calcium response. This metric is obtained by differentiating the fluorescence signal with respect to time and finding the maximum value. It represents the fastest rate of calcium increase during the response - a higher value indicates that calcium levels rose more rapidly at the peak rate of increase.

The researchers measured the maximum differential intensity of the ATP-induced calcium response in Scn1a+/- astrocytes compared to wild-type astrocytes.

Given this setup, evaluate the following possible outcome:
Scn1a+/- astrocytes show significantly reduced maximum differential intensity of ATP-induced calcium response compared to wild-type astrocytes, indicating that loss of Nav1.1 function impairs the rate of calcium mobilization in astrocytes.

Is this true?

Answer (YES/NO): NO